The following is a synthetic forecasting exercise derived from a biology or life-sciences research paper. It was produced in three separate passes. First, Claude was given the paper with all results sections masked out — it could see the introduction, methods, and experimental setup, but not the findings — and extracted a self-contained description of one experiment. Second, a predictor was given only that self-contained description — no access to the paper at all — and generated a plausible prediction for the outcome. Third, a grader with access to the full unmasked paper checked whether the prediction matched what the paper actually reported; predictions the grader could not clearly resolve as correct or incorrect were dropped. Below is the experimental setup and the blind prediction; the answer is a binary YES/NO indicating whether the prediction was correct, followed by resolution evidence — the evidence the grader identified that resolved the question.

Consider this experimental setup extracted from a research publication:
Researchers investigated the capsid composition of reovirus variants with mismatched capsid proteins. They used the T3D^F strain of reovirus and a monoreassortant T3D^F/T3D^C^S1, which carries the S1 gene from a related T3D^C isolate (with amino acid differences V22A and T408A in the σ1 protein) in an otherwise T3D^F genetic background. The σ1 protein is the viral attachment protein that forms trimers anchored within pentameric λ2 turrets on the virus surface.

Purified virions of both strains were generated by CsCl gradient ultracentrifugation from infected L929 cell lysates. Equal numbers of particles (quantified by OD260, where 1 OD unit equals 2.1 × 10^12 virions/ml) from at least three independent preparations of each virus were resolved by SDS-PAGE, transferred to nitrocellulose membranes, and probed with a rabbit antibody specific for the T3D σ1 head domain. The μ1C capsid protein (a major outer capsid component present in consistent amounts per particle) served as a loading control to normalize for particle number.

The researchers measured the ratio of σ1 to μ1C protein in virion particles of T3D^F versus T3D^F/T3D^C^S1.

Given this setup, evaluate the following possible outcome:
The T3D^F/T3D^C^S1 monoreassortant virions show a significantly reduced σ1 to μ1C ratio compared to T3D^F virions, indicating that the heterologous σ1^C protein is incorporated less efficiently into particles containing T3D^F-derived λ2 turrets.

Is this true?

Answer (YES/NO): YES